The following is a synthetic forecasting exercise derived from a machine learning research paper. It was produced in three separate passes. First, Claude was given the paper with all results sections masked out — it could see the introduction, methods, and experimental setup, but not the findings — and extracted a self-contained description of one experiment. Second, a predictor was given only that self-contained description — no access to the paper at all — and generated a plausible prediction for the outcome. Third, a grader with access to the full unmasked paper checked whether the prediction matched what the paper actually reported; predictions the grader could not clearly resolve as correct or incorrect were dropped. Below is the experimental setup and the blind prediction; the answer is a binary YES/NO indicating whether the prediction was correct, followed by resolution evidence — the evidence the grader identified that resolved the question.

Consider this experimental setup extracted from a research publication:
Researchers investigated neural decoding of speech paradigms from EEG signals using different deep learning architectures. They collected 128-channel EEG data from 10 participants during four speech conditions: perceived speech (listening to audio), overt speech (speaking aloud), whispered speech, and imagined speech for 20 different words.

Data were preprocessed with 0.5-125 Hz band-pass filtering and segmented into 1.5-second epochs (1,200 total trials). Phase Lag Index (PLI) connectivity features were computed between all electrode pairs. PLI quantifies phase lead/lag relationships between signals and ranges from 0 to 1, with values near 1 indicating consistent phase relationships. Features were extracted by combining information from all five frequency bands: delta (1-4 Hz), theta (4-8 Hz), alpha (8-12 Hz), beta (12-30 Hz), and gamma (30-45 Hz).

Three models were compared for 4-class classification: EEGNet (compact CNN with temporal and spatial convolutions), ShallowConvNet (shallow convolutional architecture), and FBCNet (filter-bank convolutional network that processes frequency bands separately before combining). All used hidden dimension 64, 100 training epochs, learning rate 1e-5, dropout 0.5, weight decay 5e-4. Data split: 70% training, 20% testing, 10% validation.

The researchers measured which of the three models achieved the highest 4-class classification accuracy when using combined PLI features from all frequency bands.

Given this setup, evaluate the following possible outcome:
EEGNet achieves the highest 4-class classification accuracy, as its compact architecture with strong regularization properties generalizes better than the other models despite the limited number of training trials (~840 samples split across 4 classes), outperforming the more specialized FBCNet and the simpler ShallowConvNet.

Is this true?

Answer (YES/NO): YES